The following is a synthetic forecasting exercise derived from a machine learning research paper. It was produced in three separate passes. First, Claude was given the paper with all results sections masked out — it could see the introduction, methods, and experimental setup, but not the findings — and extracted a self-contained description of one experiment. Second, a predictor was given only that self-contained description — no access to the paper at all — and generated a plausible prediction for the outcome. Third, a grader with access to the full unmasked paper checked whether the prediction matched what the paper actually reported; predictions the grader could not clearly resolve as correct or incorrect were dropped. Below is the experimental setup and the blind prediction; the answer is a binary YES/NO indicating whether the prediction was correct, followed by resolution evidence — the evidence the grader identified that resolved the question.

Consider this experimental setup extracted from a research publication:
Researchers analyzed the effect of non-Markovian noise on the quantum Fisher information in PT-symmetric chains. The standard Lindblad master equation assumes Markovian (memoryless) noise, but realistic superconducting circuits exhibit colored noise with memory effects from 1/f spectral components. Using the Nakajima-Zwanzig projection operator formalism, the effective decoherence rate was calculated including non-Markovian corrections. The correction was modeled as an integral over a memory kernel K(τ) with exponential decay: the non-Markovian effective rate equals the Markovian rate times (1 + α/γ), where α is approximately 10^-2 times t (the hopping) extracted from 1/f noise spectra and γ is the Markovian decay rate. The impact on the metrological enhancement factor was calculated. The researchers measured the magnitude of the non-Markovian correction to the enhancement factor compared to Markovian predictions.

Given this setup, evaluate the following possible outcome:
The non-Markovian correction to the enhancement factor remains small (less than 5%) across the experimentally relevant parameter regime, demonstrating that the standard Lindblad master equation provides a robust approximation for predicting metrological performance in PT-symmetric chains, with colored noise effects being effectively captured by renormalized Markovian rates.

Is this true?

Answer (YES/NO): NO